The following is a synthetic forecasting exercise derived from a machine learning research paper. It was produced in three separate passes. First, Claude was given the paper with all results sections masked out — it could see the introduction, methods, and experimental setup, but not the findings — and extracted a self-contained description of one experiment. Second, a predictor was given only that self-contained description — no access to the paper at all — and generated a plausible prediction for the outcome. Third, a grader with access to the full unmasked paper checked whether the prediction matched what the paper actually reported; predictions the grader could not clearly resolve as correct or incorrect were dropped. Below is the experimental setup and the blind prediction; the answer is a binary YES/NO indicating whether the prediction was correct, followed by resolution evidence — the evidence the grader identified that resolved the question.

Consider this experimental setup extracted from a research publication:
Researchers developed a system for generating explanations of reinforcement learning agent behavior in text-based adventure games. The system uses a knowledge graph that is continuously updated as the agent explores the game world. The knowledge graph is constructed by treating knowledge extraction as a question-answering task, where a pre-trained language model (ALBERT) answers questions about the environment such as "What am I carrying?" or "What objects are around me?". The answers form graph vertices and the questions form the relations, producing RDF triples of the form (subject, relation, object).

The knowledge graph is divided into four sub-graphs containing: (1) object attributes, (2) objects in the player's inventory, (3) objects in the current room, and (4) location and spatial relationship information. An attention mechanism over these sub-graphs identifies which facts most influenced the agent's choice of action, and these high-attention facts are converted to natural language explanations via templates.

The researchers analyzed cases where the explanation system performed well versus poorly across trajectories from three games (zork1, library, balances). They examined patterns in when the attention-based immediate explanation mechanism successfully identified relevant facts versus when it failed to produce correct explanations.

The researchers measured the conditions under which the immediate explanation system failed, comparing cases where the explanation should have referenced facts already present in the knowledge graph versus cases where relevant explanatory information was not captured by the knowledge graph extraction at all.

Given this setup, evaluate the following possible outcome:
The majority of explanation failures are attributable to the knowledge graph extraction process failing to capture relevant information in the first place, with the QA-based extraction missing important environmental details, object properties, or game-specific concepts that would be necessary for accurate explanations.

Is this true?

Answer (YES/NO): YES